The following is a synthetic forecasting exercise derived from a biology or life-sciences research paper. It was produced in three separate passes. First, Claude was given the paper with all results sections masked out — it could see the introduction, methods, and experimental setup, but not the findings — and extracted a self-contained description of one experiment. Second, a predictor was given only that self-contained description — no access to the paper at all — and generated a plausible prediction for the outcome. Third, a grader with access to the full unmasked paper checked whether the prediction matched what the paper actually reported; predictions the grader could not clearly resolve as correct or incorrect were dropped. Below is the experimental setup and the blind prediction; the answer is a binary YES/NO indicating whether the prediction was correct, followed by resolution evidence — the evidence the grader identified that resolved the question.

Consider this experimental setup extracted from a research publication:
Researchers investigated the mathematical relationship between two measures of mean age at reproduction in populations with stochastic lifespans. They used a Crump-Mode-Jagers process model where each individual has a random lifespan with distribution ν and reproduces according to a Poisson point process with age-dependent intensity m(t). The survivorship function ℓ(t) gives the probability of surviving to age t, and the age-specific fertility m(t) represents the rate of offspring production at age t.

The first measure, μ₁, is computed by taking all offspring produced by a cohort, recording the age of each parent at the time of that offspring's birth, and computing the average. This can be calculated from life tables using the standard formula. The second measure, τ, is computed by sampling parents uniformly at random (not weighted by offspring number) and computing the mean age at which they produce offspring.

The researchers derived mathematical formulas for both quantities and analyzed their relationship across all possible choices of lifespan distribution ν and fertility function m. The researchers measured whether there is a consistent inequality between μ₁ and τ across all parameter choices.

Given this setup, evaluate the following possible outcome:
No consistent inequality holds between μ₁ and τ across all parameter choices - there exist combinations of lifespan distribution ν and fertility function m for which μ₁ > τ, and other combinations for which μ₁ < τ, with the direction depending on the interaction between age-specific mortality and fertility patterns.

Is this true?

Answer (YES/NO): NO